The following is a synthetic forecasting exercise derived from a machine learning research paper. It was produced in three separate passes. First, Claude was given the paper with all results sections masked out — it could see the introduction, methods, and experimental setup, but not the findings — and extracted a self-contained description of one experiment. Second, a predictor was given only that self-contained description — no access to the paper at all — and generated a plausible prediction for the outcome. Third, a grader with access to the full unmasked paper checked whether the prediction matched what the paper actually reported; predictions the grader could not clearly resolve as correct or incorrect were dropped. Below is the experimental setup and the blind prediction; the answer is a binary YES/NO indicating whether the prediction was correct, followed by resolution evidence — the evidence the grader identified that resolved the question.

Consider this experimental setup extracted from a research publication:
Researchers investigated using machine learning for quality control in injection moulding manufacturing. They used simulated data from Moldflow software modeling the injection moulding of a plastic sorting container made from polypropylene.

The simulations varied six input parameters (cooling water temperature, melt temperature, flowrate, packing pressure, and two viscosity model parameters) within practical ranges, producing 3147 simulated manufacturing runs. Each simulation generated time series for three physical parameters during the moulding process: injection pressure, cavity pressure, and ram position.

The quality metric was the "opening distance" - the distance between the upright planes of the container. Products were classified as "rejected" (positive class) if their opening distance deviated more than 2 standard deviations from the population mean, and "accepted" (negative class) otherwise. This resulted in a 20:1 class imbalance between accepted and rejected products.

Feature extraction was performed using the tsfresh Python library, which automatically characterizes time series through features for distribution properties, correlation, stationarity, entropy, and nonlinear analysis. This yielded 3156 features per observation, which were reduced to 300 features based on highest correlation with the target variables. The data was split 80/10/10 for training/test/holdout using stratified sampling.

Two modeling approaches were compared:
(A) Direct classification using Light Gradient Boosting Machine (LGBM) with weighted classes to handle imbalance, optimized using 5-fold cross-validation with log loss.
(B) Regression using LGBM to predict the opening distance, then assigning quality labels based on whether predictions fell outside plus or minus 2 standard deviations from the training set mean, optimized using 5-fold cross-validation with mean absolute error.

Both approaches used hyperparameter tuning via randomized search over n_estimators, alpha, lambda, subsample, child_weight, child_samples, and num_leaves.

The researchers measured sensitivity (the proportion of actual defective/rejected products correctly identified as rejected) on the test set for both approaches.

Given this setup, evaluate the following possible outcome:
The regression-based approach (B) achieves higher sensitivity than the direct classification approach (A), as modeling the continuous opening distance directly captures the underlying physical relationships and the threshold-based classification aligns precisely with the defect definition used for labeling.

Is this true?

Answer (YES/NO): YES